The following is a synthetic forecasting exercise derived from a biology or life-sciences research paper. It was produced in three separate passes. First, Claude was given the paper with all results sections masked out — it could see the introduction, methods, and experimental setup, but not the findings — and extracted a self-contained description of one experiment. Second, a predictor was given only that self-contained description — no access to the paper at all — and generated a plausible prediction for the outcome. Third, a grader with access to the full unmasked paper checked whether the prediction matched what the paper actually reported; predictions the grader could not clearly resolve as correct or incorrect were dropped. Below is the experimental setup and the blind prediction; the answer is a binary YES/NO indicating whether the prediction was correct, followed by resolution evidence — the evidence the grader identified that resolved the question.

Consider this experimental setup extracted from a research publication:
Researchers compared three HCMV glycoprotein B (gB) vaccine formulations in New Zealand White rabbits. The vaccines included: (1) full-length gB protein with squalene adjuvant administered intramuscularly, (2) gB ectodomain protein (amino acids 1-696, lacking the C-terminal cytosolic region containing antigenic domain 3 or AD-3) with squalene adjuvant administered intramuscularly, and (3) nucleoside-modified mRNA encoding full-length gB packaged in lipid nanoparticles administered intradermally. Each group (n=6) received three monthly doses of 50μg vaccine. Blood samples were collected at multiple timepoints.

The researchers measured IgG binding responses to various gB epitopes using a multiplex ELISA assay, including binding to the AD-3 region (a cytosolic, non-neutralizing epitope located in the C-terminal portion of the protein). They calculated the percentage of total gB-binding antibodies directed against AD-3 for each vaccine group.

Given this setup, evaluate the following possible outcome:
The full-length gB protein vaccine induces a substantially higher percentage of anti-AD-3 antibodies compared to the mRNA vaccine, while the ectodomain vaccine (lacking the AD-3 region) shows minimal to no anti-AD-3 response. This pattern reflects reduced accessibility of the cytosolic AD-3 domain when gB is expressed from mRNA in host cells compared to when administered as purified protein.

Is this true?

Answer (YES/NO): YES